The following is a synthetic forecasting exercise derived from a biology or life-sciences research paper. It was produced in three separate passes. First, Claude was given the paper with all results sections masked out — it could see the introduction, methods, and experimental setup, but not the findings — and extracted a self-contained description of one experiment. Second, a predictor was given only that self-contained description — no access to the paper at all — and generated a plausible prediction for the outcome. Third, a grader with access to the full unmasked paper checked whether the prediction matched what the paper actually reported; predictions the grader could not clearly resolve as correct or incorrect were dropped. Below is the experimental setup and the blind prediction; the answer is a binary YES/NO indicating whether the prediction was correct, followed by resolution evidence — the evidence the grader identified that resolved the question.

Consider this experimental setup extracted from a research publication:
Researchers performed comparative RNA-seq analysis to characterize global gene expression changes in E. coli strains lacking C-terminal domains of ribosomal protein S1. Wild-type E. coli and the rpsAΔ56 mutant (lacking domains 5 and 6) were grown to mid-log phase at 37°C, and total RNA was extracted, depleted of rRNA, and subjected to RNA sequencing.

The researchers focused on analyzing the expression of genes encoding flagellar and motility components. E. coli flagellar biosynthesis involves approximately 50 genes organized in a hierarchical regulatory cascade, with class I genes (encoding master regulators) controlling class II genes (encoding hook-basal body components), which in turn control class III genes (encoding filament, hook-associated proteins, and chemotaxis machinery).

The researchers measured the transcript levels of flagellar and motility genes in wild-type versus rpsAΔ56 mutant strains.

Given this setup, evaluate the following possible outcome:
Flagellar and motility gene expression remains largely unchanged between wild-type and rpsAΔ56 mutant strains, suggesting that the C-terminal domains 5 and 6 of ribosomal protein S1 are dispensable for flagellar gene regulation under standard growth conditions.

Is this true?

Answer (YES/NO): NO